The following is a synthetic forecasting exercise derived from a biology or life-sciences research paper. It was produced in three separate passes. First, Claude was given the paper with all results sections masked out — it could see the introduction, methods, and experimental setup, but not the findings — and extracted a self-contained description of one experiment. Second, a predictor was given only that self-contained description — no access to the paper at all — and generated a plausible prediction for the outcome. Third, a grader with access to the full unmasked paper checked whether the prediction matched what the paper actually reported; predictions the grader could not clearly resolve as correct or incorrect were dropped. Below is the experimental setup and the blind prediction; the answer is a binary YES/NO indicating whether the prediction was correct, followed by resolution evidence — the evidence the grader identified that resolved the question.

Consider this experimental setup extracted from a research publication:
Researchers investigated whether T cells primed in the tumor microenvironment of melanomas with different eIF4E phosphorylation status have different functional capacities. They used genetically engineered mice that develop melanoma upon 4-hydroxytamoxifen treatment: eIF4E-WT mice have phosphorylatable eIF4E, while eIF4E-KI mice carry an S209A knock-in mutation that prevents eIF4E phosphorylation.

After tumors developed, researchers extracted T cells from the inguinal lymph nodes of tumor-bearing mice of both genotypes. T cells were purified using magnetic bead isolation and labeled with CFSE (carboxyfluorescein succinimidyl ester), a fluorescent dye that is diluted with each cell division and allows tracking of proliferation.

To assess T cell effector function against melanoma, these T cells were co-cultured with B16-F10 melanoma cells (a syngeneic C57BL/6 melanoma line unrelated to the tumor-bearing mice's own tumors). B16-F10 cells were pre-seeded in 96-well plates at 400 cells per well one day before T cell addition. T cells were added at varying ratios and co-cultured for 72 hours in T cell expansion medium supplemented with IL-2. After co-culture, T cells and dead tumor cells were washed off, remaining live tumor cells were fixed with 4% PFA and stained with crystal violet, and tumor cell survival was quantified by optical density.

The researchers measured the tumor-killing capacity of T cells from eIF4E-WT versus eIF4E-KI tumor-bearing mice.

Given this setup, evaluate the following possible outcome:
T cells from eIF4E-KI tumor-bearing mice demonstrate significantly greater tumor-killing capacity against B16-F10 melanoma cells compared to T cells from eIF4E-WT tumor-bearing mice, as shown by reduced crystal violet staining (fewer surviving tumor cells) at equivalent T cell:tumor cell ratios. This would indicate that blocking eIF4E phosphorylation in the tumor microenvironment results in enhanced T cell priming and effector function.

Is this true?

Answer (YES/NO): YES